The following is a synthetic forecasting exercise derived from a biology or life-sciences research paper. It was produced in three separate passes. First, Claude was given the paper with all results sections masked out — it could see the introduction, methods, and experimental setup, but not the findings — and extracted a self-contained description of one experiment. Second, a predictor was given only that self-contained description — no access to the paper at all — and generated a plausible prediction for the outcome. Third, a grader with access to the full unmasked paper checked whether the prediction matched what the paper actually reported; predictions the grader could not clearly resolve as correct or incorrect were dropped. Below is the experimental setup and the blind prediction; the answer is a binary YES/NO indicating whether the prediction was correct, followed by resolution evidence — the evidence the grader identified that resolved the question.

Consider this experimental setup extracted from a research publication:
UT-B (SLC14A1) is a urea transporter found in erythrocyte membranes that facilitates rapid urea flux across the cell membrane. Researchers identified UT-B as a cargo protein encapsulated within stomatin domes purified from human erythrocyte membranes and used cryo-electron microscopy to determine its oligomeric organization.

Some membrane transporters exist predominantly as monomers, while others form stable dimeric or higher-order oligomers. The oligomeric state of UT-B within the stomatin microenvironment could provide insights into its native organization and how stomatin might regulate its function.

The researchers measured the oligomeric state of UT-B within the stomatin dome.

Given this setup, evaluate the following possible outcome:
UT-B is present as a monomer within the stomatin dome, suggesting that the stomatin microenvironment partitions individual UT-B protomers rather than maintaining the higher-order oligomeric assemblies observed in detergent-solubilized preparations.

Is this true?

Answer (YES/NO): NO